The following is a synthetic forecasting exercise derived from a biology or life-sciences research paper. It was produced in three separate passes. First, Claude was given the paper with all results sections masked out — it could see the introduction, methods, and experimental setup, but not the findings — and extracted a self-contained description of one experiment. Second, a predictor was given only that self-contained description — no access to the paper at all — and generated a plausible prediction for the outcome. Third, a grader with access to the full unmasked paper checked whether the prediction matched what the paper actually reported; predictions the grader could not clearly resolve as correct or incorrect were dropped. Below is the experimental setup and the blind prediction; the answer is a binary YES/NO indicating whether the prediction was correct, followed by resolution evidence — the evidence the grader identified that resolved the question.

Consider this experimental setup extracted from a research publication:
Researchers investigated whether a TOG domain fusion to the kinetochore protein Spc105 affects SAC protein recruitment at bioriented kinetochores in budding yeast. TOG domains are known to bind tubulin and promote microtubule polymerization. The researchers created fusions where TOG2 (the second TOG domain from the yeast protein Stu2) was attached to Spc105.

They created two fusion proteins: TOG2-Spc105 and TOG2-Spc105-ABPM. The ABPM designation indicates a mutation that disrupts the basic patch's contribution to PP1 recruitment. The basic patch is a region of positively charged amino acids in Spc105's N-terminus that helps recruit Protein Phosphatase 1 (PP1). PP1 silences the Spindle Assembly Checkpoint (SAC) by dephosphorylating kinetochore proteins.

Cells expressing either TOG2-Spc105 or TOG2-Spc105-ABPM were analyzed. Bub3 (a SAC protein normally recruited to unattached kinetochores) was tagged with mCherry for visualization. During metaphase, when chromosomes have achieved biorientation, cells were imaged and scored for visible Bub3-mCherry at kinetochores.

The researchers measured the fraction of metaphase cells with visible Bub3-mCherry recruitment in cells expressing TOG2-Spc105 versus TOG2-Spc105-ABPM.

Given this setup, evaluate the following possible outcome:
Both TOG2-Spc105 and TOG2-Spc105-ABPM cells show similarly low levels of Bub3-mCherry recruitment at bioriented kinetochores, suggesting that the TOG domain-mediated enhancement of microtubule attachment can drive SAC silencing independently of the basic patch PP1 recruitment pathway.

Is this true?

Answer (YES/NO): NO